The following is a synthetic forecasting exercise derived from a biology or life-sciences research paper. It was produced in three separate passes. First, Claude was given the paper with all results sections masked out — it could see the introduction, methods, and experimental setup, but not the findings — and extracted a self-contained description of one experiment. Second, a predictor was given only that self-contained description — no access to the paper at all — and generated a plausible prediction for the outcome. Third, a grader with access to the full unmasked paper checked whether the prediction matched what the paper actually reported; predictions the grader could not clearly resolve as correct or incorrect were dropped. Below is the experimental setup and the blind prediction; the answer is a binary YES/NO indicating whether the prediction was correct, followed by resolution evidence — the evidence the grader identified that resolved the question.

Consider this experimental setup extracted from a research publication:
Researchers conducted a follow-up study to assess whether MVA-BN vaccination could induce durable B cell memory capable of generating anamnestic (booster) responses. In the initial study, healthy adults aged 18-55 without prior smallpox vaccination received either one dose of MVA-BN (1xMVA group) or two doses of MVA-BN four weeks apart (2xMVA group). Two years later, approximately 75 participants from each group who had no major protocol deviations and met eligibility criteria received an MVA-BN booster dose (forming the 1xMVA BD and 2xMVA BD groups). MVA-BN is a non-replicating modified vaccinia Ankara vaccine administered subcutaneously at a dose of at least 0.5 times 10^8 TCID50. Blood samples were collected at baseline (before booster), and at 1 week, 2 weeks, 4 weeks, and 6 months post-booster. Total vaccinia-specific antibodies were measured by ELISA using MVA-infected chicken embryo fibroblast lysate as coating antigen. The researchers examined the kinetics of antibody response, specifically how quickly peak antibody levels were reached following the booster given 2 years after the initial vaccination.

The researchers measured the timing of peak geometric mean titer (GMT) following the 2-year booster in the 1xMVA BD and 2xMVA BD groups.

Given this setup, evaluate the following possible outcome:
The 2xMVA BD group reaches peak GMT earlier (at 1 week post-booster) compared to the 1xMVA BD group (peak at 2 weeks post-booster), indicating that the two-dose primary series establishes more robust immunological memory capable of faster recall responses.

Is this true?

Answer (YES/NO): NO